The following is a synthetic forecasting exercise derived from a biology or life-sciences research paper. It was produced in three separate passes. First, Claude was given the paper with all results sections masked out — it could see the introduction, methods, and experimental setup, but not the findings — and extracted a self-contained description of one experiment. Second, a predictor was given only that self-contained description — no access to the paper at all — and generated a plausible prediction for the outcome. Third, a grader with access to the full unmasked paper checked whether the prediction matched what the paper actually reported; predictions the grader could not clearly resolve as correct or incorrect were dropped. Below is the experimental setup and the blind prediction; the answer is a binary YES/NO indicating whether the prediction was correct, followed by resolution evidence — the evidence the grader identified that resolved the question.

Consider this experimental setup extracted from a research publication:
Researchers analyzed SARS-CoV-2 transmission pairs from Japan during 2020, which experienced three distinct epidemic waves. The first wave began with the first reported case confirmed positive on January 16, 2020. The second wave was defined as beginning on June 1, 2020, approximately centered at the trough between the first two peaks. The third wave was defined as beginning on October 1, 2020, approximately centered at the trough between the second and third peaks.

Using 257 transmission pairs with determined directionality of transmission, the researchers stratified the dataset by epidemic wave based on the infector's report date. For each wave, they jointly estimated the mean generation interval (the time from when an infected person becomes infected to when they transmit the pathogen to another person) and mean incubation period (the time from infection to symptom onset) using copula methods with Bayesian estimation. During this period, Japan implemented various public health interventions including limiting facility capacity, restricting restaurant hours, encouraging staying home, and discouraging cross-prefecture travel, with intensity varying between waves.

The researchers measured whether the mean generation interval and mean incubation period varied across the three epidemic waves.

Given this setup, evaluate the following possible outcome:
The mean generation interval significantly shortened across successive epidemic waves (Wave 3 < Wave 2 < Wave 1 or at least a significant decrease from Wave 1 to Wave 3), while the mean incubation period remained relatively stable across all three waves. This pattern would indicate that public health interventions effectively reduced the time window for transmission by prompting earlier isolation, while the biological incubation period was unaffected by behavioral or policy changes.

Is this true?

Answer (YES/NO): NO